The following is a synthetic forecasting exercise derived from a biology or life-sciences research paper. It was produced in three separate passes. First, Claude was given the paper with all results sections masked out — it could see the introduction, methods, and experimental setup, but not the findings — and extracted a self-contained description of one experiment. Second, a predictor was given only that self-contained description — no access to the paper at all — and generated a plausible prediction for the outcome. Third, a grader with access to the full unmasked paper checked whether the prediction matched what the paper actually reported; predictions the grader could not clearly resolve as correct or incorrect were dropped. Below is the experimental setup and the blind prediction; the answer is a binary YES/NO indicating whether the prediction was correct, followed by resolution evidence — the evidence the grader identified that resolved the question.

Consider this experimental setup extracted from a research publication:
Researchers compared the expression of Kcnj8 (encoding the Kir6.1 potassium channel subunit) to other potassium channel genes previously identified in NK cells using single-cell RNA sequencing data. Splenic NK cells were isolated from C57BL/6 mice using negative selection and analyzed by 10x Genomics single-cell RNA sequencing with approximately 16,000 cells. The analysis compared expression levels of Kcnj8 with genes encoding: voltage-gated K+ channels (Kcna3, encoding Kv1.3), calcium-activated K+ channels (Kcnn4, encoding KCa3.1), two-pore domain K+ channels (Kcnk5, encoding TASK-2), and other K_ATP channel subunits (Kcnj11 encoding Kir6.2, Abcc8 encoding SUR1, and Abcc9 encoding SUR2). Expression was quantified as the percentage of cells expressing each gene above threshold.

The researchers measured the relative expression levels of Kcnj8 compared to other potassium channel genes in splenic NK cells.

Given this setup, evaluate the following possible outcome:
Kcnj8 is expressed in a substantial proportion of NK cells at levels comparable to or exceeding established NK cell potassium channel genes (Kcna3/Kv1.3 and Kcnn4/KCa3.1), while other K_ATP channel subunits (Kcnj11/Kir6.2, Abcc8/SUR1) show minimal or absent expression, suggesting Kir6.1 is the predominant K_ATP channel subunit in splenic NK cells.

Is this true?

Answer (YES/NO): YES